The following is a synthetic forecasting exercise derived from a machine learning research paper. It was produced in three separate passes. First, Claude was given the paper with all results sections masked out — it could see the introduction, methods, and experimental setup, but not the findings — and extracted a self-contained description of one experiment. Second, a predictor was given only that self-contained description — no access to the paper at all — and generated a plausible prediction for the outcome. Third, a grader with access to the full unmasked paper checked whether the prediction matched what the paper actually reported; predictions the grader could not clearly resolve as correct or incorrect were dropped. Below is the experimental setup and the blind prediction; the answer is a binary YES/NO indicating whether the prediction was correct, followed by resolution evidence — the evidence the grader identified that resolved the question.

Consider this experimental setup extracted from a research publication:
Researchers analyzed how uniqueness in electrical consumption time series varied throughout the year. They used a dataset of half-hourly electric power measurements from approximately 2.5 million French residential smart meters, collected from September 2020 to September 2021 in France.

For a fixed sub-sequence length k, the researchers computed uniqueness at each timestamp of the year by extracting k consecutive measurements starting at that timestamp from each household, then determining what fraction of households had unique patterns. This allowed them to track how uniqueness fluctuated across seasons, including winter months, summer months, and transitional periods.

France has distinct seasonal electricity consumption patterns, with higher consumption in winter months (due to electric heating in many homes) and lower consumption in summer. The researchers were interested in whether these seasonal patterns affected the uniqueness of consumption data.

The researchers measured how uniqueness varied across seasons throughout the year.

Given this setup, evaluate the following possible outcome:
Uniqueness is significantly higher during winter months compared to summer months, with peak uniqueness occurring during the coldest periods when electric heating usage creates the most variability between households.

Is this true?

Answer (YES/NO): YES